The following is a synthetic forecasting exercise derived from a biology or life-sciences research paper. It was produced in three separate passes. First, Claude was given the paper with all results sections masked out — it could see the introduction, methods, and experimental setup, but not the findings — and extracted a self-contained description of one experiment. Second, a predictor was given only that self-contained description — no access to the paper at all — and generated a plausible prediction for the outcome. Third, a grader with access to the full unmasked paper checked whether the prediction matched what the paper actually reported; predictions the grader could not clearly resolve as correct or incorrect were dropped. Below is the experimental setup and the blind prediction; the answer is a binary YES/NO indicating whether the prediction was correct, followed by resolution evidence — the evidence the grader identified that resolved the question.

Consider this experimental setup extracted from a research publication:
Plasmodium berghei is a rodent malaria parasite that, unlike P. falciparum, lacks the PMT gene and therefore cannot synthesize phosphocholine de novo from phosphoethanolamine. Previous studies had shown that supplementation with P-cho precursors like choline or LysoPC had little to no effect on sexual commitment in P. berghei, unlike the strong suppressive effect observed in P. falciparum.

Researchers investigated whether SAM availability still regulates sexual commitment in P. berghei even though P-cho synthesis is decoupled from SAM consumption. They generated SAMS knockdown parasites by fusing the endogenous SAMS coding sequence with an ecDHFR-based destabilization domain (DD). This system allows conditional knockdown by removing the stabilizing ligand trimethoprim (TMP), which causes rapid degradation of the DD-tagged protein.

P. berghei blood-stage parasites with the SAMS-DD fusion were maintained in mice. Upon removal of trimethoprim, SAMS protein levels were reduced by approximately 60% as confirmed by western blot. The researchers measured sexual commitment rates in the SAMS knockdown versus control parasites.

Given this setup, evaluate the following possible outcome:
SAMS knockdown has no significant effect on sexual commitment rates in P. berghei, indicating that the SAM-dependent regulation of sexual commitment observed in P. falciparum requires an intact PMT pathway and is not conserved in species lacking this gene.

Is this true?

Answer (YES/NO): NO